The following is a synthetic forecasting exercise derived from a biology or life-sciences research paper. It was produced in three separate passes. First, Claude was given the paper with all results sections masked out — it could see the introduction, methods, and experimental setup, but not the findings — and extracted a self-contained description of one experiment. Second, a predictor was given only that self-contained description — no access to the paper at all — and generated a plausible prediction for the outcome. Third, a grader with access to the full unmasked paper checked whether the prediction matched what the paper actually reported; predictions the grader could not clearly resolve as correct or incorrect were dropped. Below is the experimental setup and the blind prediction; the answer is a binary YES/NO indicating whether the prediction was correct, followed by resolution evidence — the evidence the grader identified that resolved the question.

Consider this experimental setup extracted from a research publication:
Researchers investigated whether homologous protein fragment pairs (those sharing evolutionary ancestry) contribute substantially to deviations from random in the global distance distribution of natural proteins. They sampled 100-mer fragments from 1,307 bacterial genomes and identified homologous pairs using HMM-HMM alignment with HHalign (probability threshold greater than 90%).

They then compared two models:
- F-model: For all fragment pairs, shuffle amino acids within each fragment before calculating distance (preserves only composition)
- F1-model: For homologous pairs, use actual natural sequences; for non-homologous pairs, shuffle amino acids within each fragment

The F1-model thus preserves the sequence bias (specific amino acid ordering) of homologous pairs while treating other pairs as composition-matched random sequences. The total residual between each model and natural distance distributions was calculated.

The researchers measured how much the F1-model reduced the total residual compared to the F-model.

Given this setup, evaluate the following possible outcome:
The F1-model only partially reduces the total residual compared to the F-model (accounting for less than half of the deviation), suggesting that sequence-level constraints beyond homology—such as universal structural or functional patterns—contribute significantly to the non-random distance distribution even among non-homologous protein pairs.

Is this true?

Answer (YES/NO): NO